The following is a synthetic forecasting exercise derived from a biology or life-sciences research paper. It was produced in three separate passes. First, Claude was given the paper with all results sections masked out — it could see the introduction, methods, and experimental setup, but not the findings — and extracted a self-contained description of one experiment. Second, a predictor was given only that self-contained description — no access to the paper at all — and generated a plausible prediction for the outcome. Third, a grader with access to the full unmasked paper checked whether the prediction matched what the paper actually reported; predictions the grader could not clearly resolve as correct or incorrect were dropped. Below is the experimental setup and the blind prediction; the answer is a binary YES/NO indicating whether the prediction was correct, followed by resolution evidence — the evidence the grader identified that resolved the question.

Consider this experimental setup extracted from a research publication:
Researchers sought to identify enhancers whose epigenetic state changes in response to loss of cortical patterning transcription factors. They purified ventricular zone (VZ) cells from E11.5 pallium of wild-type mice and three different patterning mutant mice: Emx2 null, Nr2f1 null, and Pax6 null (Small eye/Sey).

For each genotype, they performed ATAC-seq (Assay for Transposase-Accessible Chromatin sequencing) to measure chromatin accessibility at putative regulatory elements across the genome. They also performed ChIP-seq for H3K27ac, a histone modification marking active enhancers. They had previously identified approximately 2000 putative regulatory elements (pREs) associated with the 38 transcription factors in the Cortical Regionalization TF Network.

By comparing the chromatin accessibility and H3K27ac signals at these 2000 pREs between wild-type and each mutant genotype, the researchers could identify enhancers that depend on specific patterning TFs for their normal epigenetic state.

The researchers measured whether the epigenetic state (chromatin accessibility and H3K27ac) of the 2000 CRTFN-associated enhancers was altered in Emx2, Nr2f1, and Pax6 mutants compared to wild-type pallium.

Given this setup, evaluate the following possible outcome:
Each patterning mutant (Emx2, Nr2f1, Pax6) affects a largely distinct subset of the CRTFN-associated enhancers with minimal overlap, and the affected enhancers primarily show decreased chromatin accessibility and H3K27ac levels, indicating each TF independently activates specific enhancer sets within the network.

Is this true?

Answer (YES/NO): NO